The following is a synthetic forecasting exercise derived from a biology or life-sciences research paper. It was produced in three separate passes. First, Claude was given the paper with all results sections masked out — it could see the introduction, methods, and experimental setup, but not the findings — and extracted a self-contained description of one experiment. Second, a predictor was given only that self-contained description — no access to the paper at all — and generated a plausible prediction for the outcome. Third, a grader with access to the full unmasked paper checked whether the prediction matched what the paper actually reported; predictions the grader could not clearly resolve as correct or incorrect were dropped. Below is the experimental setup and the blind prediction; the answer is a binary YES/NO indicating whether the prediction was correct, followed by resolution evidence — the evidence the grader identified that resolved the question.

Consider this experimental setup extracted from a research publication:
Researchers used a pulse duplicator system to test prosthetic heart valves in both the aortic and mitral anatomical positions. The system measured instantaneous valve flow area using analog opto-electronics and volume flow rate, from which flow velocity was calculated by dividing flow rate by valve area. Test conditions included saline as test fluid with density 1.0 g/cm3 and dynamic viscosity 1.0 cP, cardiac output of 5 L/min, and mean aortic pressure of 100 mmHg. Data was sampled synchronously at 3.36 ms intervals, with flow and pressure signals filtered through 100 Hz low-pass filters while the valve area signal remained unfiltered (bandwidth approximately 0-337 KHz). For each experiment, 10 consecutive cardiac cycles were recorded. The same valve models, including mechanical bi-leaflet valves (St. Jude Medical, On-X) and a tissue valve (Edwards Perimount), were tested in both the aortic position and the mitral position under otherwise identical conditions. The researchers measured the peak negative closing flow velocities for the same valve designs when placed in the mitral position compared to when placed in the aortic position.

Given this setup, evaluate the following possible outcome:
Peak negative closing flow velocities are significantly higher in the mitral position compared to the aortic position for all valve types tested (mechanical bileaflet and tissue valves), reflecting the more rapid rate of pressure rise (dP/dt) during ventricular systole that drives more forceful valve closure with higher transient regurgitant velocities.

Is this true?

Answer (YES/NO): NO